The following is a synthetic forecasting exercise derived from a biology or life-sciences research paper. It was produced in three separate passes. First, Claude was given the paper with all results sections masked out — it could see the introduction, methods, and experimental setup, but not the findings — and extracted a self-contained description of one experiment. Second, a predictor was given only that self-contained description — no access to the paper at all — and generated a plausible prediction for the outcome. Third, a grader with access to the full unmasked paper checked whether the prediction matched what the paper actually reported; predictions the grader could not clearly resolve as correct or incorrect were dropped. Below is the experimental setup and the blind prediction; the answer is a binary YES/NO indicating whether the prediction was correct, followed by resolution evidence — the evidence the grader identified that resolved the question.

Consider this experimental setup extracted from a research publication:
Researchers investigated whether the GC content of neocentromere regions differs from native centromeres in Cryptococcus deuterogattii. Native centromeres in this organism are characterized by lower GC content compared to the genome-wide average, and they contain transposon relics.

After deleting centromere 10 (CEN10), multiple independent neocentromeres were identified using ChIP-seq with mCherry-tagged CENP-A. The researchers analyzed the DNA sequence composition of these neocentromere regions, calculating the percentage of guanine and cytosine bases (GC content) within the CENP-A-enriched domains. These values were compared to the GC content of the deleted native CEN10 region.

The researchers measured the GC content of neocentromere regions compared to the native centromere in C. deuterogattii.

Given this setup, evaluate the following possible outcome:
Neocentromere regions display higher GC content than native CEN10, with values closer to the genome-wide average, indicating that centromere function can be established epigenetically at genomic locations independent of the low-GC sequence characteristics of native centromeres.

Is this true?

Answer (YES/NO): YES